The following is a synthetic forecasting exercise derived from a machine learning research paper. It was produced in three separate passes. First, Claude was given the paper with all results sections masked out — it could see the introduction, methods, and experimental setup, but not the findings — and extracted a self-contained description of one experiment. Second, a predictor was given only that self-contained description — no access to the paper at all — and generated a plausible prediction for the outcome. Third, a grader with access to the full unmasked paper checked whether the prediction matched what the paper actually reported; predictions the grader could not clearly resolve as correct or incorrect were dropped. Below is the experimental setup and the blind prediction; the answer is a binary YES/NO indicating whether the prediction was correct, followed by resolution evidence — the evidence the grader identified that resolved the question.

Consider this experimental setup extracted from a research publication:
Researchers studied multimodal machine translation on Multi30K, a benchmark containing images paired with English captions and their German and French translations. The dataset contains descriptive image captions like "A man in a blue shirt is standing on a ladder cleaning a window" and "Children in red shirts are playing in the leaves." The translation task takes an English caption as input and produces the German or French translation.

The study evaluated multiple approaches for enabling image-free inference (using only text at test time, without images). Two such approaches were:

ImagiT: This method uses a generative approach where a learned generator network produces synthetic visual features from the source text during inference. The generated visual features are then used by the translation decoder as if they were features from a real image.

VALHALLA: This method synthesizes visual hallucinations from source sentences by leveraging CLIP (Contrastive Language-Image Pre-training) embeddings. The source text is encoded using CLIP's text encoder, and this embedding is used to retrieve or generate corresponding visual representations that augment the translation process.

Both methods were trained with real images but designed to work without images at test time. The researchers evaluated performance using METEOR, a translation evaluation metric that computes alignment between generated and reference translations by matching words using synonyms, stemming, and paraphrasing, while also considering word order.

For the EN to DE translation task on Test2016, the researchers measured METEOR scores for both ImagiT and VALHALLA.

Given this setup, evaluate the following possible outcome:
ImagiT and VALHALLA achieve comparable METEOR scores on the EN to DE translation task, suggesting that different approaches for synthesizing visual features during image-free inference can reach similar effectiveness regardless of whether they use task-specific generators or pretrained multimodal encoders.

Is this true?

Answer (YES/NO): NO